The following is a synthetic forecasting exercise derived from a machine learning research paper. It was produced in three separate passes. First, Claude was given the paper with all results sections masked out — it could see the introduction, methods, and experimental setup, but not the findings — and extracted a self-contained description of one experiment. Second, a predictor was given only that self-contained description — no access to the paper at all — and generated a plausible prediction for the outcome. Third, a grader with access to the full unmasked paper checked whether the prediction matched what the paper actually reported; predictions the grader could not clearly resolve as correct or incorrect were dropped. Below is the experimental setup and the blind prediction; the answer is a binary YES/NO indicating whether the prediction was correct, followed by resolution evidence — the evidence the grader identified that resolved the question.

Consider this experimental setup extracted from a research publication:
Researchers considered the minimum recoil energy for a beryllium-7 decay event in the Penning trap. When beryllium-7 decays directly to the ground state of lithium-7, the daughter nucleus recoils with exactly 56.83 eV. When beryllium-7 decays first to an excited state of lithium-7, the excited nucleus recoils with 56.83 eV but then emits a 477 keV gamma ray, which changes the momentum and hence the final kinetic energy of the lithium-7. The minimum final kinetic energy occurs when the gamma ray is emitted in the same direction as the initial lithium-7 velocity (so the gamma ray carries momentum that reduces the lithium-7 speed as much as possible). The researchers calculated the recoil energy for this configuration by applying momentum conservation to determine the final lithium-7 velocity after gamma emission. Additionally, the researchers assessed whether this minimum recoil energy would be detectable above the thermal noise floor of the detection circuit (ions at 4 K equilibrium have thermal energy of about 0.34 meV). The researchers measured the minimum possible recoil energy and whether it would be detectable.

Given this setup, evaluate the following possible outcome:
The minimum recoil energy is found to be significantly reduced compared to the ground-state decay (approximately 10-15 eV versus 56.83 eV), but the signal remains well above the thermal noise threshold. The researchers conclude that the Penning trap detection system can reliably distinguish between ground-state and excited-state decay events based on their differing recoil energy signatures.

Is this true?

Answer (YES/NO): NO